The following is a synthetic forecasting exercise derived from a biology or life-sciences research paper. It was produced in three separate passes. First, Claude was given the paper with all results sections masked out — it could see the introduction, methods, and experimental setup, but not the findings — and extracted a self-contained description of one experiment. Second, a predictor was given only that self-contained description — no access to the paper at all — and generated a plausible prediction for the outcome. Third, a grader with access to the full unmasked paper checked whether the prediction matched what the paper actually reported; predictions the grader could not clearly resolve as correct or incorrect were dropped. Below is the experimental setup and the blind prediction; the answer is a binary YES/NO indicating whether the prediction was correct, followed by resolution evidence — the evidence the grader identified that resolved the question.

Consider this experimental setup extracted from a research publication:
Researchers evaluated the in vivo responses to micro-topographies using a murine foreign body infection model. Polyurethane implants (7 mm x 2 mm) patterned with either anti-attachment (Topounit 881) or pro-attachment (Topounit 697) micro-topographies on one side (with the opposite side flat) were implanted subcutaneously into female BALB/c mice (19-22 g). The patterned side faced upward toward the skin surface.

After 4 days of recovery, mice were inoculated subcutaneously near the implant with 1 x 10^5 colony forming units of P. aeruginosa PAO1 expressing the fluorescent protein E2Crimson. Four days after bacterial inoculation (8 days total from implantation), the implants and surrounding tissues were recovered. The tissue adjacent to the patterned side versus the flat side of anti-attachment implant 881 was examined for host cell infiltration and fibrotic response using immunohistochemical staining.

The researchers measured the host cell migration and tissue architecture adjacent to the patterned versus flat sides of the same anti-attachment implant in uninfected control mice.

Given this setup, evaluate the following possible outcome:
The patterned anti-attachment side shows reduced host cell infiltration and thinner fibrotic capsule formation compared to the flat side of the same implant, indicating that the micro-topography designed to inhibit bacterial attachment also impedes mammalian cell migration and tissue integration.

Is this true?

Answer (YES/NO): NO